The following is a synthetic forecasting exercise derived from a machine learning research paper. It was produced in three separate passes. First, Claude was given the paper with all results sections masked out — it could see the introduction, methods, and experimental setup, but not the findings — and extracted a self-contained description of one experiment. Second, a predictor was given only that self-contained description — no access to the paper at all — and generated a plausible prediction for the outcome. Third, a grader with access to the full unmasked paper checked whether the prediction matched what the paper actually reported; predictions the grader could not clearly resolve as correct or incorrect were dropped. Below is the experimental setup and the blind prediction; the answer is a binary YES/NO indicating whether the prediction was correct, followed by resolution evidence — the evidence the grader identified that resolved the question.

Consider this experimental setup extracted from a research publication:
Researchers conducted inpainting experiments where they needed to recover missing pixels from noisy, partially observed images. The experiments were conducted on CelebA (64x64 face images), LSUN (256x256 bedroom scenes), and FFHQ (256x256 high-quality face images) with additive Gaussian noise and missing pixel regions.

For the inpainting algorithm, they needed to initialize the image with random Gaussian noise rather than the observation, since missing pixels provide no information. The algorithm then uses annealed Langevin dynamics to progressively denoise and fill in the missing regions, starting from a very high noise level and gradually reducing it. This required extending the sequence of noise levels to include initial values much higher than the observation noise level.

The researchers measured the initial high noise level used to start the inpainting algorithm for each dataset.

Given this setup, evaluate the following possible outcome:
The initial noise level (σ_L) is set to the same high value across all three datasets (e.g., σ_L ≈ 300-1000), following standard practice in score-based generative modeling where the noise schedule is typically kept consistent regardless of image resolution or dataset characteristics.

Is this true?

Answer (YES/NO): NO